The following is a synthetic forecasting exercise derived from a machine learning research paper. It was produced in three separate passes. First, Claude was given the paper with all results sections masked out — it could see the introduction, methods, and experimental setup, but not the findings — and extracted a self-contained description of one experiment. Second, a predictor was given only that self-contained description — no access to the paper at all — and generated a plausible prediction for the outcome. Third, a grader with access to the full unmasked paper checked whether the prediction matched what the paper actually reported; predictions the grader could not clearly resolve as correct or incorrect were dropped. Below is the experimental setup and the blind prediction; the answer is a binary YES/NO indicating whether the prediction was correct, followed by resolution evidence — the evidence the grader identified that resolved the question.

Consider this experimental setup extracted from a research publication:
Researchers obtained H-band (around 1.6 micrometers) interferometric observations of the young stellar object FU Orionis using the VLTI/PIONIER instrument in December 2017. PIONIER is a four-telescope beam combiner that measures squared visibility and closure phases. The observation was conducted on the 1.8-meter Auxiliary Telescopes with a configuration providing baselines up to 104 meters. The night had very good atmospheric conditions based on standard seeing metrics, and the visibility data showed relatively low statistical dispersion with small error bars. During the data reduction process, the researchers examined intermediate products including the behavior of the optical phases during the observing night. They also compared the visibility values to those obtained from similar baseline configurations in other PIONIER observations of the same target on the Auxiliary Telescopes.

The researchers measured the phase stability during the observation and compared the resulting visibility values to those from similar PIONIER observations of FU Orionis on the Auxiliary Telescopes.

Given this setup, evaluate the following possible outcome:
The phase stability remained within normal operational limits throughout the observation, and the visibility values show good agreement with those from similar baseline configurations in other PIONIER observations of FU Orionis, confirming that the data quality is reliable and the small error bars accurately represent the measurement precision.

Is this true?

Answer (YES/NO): NO